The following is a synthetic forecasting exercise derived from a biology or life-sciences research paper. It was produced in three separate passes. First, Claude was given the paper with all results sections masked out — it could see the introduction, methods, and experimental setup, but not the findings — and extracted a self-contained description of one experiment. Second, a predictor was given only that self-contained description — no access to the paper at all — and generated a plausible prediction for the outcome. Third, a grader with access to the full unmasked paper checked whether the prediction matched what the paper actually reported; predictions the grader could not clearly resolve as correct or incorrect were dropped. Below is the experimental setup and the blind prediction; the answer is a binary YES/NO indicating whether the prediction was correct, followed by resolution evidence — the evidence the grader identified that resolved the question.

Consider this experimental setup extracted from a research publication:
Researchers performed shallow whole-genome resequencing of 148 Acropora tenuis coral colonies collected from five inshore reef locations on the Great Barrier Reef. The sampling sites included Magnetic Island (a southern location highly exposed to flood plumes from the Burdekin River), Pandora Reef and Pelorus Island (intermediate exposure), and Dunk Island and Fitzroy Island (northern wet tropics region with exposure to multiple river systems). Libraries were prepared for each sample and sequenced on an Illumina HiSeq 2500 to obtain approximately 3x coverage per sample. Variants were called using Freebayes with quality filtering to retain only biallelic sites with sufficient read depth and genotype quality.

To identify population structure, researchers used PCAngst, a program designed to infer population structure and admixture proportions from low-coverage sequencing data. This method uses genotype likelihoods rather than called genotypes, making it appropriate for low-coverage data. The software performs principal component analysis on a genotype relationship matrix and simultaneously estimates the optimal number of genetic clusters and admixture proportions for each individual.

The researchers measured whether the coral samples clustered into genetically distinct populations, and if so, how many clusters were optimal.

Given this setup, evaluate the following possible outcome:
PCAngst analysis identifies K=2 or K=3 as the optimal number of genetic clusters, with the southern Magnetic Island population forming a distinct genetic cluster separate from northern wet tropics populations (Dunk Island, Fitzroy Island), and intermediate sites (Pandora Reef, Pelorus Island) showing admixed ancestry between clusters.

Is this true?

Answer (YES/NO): NO